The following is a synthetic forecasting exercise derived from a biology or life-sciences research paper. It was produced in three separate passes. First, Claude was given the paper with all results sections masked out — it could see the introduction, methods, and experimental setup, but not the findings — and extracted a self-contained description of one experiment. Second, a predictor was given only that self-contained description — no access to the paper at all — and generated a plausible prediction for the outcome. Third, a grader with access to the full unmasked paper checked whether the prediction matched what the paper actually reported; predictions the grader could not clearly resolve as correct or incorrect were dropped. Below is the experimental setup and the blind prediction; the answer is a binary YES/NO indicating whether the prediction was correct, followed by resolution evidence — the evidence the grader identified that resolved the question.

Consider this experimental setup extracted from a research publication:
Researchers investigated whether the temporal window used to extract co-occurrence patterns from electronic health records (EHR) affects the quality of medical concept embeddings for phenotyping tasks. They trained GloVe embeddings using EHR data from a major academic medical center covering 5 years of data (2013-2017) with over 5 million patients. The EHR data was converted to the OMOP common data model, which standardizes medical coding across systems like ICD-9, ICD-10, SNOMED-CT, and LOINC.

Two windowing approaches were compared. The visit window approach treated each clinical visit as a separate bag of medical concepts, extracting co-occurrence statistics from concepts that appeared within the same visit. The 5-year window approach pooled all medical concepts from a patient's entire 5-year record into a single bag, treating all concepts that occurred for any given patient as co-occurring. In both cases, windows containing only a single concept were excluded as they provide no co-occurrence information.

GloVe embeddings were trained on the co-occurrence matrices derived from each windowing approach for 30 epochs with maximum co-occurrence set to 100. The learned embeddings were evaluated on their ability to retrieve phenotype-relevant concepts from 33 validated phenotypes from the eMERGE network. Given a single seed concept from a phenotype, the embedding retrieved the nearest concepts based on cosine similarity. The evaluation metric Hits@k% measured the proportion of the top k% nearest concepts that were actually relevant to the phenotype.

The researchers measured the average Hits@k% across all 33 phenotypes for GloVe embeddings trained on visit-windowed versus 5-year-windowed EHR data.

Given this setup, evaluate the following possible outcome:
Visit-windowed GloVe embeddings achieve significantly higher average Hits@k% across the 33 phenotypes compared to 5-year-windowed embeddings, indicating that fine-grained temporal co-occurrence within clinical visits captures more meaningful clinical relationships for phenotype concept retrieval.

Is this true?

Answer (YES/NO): NO